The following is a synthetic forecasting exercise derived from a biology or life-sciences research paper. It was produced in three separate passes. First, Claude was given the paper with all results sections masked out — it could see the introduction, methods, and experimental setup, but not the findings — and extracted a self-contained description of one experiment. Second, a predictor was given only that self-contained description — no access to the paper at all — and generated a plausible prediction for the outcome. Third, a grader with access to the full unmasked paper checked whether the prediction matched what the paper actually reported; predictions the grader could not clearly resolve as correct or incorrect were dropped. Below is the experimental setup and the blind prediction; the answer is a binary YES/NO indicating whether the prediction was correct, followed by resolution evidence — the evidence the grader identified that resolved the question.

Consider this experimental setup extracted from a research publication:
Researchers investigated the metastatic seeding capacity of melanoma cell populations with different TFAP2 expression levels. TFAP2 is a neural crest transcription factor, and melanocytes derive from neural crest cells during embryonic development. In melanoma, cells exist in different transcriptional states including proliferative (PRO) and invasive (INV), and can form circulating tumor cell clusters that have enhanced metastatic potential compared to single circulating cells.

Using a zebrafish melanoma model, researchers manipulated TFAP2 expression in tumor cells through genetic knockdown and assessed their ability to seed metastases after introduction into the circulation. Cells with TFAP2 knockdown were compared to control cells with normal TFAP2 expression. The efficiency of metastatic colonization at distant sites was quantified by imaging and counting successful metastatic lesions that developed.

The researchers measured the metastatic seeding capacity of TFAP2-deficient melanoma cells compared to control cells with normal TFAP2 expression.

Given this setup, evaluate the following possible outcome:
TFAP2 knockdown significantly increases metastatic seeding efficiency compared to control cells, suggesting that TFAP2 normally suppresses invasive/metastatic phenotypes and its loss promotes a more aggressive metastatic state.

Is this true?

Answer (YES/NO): YES